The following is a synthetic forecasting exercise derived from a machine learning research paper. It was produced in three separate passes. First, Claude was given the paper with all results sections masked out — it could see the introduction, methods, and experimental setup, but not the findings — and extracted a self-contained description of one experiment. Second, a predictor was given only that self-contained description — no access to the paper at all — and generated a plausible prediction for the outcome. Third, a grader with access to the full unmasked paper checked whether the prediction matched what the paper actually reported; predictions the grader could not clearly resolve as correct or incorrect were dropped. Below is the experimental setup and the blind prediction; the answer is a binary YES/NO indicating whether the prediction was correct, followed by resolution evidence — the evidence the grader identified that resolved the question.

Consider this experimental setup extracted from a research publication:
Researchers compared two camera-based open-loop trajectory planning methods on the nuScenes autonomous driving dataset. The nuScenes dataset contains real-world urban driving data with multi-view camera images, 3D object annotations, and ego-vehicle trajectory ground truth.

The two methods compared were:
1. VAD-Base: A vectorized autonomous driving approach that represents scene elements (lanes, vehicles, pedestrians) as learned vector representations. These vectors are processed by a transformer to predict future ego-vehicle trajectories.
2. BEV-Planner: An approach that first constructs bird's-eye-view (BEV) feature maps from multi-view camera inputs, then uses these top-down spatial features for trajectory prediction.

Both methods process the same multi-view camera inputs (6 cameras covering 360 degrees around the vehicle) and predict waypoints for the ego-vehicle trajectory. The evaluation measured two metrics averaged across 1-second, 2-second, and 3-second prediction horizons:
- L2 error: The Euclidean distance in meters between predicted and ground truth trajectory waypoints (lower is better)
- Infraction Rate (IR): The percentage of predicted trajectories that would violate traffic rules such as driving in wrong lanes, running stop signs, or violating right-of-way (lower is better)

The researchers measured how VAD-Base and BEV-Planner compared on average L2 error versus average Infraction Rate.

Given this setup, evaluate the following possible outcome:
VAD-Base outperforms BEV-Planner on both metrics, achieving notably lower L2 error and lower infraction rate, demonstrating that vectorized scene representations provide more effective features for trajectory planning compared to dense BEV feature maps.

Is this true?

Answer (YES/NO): NO